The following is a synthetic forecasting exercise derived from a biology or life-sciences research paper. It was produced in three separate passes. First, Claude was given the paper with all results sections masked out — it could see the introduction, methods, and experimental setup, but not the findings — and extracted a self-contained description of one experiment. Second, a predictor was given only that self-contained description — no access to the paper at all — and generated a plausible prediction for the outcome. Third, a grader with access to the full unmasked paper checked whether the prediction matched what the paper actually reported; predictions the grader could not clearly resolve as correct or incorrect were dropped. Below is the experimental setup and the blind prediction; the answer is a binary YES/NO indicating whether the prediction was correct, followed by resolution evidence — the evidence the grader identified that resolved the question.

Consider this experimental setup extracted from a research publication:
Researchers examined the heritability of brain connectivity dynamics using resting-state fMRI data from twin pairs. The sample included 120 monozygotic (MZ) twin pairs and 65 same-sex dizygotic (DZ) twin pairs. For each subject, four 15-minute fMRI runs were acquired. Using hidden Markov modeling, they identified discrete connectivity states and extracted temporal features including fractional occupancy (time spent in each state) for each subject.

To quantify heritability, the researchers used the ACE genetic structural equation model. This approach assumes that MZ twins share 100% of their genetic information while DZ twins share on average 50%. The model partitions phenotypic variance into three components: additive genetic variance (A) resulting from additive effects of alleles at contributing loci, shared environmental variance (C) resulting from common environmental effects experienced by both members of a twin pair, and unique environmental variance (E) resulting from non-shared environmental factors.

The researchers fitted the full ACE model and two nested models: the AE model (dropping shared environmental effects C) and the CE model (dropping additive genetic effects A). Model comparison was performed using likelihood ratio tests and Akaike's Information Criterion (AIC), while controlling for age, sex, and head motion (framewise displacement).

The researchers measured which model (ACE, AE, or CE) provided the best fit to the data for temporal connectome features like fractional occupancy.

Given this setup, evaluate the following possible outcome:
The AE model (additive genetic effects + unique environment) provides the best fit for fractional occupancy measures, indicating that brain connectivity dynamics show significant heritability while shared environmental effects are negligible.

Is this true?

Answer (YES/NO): NO